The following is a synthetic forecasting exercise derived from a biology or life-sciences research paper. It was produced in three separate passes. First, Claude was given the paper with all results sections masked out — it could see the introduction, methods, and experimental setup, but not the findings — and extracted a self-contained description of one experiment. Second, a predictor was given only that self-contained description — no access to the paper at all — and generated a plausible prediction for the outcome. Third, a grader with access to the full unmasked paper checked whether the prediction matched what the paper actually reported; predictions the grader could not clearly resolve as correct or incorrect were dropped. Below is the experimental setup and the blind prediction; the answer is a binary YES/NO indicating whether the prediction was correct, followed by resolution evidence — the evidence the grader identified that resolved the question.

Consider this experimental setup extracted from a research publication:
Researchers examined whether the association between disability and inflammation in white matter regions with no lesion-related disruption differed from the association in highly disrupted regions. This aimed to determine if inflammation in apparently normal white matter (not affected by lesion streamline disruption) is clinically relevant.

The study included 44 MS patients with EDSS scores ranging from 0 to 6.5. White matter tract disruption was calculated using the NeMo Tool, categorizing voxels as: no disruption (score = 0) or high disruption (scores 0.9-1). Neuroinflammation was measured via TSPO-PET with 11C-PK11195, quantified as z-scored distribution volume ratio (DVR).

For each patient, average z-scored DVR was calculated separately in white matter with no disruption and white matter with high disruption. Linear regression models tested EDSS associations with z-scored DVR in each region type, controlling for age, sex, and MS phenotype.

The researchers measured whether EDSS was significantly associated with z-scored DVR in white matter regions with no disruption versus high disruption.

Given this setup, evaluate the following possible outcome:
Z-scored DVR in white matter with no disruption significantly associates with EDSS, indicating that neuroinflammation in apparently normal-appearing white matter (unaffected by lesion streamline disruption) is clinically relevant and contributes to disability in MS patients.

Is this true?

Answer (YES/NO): NO